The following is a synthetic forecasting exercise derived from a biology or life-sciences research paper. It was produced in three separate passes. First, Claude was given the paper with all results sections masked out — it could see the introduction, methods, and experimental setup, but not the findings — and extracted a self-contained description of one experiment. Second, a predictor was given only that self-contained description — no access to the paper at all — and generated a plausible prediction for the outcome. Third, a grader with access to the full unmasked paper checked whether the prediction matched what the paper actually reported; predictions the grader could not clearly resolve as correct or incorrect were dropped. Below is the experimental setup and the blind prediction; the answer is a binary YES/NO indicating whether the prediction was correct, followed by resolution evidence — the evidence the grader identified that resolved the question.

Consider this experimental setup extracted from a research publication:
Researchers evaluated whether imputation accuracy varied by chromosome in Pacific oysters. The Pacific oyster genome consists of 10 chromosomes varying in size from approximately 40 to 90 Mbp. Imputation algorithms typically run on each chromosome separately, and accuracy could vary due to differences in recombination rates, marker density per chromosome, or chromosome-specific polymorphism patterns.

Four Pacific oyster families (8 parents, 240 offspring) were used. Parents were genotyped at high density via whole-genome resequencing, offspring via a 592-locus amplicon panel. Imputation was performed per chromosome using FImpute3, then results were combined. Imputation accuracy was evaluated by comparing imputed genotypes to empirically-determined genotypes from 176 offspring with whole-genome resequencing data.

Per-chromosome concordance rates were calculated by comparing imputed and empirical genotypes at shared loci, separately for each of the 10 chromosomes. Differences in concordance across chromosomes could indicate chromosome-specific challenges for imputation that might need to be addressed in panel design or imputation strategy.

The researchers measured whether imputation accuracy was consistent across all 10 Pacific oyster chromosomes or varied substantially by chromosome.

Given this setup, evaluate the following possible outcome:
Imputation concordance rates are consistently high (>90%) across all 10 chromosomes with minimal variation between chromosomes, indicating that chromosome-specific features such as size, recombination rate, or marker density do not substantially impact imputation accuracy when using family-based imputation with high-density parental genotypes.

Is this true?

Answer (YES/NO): NO